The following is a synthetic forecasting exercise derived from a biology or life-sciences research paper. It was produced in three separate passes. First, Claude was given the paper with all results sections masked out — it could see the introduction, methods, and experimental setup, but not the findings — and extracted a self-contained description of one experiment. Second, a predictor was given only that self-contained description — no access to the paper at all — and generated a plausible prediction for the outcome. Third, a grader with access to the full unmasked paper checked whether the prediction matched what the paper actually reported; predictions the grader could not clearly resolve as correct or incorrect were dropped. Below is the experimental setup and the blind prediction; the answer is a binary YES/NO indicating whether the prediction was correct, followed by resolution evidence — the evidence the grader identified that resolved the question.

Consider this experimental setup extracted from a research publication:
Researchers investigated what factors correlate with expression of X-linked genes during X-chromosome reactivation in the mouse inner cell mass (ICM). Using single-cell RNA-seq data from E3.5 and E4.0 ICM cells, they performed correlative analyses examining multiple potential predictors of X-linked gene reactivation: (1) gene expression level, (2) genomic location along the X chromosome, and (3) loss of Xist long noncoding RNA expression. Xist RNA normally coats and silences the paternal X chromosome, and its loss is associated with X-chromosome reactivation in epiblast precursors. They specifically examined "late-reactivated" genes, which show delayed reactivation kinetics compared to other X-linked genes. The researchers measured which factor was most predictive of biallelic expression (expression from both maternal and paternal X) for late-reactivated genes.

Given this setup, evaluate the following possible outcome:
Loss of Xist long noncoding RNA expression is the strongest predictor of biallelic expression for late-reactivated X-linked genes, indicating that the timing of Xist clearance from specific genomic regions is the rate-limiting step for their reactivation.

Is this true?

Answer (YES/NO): YES